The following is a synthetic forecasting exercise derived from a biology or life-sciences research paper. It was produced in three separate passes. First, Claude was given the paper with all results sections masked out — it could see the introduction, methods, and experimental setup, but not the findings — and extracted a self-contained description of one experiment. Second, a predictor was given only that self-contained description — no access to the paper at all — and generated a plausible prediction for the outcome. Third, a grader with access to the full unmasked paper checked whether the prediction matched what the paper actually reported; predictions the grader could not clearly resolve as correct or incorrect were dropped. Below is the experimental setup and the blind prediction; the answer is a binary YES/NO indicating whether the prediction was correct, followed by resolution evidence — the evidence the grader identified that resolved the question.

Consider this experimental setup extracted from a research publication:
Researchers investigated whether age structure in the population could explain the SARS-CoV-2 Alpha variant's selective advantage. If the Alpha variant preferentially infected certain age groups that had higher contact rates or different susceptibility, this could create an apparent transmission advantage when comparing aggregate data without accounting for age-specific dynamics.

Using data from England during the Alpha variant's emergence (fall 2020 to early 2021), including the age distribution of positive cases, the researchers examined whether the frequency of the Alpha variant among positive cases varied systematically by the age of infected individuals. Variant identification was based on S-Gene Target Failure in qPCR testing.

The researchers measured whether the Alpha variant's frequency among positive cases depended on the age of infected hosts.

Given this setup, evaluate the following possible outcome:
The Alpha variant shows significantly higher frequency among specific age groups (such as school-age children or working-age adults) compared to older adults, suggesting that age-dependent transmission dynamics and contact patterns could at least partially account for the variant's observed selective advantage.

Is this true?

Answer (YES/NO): NO